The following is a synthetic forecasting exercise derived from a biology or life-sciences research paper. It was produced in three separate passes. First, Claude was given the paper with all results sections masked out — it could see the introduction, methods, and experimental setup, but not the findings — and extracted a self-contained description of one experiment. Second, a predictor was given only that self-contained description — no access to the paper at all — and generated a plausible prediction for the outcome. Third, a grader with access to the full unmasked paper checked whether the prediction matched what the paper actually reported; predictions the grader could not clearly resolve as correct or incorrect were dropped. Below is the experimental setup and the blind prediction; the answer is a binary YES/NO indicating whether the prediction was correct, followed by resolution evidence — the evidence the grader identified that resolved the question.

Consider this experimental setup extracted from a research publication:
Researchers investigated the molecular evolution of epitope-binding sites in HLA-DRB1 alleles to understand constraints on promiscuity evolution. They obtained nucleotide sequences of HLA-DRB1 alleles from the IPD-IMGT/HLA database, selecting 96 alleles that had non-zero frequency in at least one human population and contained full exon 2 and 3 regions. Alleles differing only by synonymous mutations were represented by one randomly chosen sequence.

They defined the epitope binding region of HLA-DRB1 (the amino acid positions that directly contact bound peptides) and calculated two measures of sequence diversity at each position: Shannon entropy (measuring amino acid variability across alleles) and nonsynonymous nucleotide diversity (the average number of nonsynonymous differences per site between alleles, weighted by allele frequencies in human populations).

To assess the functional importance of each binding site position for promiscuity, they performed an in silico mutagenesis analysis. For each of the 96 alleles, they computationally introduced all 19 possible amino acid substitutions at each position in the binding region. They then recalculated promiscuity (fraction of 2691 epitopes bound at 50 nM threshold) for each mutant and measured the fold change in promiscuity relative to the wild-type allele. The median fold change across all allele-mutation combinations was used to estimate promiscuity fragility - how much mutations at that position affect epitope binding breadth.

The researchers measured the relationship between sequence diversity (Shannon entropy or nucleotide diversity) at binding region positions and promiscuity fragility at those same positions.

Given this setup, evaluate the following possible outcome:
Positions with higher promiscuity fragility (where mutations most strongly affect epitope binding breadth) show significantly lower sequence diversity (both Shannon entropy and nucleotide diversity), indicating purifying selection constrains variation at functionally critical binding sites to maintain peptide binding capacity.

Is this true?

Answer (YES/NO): NO